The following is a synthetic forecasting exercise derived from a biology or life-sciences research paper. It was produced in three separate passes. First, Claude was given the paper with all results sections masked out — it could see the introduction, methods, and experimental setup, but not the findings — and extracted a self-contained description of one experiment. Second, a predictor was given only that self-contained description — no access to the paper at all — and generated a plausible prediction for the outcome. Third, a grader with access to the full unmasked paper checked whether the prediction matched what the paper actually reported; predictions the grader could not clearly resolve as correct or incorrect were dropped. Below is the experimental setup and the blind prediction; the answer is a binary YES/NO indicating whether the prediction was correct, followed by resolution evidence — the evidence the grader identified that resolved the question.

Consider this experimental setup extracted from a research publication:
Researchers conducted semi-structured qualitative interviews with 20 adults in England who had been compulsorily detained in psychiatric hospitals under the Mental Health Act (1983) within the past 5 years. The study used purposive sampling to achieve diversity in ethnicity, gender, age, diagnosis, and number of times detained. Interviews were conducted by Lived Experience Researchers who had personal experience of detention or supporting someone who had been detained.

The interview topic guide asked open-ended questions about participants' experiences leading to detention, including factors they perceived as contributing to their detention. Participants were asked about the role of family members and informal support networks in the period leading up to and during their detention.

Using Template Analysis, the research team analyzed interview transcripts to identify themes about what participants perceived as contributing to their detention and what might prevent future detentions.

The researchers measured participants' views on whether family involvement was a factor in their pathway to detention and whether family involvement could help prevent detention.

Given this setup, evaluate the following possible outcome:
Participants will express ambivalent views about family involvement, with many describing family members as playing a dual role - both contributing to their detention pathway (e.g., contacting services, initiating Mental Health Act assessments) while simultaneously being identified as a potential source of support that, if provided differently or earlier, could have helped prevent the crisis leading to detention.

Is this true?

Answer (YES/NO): NO